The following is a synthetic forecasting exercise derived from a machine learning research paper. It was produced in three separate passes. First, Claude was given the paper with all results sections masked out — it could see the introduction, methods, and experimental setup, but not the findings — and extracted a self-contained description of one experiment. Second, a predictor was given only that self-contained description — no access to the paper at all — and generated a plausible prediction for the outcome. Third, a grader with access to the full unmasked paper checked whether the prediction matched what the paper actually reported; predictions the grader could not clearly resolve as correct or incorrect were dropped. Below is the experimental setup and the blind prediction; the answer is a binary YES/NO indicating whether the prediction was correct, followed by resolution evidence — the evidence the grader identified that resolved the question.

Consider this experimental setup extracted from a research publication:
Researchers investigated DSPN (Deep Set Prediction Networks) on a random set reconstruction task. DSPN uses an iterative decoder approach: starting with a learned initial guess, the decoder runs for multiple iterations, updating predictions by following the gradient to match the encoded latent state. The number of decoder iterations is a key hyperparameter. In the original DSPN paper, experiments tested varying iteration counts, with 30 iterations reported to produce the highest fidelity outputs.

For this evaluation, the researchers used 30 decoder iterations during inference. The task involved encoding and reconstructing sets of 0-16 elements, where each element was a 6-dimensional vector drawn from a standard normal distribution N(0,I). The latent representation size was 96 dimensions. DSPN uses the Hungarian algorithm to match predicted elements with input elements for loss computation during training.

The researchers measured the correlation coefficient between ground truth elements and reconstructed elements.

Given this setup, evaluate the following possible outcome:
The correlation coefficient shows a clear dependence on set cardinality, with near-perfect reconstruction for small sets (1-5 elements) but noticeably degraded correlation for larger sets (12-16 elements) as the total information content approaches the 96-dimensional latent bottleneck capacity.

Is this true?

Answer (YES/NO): NO